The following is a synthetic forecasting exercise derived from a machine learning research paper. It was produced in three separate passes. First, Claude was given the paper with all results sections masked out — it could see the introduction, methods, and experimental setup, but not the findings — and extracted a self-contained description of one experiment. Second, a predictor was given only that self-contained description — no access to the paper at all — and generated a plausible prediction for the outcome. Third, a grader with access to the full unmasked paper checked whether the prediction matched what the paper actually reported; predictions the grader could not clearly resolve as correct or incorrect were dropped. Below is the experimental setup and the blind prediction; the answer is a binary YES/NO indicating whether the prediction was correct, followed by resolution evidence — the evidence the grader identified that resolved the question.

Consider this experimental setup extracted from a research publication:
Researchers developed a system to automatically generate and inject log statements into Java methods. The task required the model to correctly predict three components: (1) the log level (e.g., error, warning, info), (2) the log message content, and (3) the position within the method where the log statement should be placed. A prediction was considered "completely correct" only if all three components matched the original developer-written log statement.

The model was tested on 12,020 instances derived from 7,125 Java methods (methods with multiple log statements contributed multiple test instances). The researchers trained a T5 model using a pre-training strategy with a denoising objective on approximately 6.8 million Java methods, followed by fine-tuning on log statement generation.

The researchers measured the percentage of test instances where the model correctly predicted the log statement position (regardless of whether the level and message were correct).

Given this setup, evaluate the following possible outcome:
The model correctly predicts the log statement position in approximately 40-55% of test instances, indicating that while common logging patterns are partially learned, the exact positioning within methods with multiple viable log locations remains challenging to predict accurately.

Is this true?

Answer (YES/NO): NO